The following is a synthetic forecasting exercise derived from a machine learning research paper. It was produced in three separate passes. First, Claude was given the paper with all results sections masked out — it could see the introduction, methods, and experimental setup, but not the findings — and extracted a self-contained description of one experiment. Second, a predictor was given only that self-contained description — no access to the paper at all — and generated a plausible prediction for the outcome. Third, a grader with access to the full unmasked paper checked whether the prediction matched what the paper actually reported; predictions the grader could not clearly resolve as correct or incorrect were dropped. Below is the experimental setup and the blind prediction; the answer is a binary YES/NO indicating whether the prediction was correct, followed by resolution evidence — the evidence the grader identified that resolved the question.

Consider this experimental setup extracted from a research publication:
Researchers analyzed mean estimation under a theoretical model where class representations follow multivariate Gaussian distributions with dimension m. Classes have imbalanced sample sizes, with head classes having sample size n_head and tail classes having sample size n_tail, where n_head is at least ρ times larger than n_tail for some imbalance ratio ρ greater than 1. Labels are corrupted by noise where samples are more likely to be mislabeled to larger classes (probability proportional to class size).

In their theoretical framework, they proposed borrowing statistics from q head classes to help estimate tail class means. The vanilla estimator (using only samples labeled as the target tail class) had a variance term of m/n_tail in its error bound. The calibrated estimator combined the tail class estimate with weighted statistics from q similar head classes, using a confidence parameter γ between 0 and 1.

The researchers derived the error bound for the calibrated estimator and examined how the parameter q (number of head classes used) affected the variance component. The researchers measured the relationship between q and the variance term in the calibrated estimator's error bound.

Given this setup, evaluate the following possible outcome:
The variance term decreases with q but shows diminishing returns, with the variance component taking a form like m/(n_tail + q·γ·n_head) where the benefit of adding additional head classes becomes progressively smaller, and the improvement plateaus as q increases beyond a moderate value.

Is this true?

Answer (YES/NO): NO